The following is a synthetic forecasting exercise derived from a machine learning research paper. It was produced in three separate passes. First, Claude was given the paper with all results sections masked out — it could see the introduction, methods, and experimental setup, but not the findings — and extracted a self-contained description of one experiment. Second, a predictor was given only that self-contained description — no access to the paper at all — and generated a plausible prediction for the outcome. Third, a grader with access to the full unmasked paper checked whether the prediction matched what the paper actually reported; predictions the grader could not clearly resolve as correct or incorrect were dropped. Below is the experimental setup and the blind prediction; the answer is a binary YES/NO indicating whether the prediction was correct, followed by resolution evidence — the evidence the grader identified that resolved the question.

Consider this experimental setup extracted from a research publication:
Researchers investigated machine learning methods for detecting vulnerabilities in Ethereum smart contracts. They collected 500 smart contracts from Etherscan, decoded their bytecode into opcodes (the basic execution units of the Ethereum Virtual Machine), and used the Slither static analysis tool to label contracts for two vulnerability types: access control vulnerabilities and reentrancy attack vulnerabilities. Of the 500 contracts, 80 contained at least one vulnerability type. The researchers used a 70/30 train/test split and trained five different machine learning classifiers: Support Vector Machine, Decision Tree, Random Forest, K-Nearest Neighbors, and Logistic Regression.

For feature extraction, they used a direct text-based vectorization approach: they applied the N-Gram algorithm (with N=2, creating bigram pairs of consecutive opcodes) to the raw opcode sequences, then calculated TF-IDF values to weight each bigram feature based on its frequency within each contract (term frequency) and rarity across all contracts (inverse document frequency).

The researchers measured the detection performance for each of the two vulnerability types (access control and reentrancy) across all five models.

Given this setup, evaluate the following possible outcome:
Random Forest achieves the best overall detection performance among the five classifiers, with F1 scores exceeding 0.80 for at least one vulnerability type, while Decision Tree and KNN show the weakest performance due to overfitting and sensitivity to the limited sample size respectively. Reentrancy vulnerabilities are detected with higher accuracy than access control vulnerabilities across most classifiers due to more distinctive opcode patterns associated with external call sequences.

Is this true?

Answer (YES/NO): NO